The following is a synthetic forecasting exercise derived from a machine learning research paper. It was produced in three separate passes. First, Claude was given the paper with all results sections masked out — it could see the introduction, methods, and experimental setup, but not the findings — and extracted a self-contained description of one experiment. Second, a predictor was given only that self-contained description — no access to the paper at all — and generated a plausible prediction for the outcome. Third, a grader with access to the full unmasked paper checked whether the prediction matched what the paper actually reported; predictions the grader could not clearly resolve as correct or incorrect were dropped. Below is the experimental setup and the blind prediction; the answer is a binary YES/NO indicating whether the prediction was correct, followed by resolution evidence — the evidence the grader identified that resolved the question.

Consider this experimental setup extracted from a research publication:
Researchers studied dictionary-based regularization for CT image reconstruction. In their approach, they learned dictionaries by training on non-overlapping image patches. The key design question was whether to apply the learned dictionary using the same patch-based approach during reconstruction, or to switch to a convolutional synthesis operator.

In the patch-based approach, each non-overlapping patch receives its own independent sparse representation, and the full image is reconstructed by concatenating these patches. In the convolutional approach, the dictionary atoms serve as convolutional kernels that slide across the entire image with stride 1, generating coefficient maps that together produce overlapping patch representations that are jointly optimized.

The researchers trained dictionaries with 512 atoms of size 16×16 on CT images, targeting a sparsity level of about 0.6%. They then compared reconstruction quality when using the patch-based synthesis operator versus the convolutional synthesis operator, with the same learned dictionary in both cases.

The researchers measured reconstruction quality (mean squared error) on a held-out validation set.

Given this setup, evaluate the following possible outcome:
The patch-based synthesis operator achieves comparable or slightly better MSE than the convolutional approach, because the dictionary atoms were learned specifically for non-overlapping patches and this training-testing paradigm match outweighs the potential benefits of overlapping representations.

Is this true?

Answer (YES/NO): NO